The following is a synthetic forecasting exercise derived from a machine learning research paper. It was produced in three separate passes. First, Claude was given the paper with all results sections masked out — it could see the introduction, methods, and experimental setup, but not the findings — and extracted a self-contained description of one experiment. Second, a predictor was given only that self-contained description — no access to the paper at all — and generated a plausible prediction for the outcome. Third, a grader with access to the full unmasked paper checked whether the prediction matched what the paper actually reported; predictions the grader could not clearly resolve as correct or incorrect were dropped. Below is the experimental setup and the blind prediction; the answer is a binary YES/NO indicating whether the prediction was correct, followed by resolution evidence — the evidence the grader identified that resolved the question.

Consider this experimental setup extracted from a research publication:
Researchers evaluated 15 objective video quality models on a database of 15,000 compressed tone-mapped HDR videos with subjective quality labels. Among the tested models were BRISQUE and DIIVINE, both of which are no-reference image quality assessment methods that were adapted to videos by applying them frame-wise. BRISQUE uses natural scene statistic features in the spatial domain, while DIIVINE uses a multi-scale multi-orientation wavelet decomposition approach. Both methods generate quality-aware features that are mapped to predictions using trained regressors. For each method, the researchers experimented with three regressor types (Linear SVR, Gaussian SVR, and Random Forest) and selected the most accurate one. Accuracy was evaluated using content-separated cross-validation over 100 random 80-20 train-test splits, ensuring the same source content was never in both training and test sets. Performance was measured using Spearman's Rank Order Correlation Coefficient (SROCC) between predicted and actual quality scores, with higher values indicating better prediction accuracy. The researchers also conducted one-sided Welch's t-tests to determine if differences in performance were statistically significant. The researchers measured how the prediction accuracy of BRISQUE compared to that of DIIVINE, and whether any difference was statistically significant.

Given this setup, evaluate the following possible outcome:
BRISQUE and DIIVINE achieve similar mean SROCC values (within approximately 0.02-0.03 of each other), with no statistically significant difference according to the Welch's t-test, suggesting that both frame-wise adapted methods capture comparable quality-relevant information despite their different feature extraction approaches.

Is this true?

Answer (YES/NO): YES